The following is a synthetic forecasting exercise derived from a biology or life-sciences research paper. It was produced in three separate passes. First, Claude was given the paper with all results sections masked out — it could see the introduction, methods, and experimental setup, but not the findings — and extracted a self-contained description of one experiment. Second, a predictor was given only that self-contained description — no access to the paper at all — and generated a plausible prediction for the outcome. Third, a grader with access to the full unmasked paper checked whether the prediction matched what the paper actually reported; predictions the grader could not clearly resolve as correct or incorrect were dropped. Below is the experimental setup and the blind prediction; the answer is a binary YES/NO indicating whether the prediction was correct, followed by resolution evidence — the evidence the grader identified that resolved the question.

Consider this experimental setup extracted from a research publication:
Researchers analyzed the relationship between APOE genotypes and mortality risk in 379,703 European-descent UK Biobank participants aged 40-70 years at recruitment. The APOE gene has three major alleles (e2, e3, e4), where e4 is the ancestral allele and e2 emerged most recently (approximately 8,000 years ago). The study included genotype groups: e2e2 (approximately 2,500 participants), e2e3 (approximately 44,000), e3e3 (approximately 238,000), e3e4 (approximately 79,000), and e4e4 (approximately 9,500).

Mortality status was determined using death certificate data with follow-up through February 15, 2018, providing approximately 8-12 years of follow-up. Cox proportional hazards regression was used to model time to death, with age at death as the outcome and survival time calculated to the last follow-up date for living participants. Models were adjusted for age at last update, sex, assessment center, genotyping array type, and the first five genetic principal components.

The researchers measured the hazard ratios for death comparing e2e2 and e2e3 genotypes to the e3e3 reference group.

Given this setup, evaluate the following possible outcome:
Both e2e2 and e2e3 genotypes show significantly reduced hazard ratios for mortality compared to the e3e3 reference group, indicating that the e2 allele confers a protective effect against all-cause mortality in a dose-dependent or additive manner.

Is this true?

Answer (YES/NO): NO